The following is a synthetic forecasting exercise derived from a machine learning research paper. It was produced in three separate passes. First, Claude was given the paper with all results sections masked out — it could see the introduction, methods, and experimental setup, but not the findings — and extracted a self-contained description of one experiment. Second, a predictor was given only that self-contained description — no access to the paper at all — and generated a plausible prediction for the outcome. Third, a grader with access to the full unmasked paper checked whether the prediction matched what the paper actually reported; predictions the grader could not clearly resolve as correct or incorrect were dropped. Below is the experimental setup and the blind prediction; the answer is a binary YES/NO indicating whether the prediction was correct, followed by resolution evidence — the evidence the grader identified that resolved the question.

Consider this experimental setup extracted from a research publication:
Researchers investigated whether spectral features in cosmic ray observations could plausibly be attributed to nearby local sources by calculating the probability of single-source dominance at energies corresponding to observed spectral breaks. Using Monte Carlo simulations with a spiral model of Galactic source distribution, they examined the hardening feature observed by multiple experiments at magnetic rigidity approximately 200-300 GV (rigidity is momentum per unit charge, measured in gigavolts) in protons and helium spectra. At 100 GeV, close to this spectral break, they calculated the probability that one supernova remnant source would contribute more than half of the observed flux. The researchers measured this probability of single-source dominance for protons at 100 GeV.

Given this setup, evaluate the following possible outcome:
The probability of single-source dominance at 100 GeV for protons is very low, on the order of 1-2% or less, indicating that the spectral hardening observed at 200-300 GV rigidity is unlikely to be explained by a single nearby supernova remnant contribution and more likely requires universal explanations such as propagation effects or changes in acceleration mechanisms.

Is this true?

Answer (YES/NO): NO